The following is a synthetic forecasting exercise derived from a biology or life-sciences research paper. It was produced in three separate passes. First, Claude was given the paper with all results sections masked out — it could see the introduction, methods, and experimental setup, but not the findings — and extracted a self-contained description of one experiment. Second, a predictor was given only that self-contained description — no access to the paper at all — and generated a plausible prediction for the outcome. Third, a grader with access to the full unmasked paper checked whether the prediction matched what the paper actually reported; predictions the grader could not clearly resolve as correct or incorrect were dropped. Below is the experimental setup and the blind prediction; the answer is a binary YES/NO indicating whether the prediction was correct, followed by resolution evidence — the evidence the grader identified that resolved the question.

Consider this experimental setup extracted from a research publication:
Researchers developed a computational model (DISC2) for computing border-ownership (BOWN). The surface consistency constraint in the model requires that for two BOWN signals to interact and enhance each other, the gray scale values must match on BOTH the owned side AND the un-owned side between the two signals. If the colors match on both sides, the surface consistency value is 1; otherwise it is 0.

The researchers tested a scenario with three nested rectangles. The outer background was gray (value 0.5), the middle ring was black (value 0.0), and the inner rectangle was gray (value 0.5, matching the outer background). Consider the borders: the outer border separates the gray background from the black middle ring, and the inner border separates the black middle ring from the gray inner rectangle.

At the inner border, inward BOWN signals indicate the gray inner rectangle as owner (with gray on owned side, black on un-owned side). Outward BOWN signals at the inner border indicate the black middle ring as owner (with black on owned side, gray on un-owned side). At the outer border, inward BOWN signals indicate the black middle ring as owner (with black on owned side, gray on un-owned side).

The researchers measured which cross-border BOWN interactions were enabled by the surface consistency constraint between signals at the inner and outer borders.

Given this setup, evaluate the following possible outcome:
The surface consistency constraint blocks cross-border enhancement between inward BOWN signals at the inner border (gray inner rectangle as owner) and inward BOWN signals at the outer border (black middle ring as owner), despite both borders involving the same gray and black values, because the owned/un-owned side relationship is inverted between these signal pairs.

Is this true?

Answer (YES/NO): YES